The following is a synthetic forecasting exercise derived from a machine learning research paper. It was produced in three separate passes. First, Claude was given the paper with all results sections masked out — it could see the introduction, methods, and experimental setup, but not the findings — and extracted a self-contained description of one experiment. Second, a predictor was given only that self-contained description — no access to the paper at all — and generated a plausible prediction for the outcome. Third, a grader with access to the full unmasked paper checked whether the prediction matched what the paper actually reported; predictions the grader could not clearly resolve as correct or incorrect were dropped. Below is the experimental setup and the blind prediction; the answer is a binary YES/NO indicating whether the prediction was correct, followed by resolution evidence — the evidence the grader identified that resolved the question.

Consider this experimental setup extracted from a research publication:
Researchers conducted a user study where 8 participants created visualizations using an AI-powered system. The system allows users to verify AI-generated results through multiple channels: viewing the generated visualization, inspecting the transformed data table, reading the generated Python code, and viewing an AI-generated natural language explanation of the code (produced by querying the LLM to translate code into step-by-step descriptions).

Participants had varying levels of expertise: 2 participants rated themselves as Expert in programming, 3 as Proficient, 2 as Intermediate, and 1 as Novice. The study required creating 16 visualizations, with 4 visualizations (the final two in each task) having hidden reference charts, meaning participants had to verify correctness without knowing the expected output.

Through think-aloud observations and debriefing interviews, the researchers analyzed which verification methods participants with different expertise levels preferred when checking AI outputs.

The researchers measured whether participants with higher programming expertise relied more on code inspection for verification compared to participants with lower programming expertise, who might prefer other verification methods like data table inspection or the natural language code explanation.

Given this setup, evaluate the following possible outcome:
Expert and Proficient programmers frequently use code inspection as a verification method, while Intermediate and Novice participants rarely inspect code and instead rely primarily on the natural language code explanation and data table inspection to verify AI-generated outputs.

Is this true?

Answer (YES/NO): NO